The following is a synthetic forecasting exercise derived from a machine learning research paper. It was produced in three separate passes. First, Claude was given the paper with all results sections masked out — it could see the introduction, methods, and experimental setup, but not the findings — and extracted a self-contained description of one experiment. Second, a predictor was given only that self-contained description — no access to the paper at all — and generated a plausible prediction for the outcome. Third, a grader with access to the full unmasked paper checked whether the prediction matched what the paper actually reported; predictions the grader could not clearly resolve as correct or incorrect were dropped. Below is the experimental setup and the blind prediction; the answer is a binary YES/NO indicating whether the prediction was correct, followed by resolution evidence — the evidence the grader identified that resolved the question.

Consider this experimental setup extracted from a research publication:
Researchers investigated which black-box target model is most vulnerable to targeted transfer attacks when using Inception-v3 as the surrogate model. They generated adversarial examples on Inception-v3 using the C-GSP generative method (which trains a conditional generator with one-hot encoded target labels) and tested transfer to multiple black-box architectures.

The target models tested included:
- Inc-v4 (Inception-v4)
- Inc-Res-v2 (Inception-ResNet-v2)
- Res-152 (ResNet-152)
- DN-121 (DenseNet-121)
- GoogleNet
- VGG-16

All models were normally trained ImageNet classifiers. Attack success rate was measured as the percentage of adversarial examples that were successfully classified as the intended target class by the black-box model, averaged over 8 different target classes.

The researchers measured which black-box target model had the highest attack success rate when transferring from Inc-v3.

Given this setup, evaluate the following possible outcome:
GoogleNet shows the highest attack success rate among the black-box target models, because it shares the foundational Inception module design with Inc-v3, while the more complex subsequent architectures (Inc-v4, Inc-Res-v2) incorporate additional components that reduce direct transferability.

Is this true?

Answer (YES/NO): NO